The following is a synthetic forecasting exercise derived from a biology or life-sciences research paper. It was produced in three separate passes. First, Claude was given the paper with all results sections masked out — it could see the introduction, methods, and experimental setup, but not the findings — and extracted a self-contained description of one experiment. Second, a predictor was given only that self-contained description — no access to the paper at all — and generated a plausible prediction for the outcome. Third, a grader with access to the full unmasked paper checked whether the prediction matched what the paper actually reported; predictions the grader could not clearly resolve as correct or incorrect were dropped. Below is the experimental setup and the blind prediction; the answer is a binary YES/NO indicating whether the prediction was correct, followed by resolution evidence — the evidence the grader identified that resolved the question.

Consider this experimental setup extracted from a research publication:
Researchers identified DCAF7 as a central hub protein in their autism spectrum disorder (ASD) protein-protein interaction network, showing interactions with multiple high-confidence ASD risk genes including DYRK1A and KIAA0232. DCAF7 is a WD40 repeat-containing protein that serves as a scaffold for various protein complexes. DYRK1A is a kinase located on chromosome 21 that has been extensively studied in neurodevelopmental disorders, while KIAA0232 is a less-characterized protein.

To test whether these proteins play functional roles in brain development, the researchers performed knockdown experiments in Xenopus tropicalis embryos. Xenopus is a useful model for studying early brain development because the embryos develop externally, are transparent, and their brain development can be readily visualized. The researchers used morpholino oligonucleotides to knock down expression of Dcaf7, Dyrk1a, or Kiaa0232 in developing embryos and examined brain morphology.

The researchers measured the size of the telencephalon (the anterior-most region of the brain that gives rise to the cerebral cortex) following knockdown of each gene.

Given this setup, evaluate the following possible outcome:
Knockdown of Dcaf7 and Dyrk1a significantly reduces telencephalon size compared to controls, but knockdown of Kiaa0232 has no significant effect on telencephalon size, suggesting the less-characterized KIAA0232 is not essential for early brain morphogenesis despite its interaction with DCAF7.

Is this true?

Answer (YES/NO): NO